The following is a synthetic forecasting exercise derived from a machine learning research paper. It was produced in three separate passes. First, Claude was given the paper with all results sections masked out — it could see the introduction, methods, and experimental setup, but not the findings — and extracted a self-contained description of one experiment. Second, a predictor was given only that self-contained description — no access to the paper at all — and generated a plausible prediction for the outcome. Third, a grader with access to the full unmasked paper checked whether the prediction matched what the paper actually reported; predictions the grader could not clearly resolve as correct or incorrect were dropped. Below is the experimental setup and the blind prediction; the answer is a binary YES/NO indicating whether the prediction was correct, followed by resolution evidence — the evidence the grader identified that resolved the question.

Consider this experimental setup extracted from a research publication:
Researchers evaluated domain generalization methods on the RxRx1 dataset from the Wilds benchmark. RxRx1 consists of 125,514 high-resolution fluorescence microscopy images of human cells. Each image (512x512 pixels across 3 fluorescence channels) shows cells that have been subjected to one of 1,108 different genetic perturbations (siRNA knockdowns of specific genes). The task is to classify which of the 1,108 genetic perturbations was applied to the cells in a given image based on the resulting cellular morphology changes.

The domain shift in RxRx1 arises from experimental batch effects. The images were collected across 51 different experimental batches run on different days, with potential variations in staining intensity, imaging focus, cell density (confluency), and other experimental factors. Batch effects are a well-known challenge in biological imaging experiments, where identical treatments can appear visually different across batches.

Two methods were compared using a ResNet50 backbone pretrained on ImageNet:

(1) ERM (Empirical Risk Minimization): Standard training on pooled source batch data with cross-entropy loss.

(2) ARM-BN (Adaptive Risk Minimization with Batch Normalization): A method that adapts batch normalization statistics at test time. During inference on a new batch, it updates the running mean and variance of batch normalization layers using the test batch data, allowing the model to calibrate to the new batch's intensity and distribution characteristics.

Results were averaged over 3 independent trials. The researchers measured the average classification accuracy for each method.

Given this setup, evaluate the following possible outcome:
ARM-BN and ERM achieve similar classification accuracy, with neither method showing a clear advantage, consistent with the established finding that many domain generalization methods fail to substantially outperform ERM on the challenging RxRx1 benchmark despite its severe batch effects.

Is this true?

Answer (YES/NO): NO